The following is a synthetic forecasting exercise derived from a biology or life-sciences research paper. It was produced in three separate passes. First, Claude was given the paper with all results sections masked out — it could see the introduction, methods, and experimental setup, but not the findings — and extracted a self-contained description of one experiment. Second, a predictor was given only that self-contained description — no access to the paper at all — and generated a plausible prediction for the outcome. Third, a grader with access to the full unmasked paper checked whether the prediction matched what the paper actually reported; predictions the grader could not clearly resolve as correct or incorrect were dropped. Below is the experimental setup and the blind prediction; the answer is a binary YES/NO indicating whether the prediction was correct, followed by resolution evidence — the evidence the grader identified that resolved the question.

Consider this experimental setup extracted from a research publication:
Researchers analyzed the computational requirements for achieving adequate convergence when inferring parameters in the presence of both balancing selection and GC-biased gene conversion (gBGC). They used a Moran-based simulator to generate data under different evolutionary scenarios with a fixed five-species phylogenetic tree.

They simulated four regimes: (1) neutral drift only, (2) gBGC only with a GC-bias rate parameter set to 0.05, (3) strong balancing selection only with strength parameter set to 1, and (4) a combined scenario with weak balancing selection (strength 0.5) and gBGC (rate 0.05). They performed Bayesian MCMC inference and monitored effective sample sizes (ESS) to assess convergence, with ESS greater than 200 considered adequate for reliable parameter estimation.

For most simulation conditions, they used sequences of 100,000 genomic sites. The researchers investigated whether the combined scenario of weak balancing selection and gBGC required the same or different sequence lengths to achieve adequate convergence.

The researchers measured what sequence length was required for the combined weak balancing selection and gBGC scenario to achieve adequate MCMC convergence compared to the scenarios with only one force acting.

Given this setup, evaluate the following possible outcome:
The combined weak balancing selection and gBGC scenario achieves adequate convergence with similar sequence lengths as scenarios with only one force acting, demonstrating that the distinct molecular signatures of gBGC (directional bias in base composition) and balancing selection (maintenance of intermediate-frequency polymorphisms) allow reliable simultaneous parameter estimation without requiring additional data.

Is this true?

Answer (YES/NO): NO